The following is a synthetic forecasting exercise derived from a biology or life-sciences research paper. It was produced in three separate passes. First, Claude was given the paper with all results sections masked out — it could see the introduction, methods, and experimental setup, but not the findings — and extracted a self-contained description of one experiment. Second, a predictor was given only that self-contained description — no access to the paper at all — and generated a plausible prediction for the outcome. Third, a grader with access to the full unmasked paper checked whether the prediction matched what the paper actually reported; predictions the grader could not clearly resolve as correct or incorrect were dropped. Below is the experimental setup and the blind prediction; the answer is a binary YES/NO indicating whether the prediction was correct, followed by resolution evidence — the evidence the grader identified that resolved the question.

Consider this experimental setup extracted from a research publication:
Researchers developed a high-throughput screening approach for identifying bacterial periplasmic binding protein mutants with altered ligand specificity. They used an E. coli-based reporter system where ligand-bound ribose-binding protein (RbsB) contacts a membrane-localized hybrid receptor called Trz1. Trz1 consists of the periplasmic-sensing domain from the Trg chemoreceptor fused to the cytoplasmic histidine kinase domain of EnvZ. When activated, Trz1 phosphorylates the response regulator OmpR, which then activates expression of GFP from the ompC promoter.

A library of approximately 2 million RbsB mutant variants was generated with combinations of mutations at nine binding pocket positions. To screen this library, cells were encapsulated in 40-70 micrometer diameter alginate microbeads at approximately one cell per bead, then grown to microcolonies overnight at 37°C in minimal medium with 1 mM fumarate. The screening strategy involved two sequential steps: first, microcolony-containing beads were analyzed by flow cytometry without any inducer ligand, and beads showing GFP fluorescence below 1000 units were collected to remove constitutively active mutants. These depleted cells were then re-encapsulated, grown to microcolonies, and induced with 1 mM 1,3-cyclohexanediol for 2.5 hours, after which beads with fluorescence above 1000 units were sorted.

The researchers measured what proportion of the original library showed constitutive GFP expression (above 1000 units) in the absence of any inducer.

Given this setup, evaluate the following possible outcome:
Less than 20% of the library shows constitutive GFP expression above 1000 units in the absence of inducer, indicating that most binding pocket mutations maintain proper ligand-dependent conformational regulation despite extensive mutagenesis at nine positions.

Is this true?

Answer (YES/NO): YES